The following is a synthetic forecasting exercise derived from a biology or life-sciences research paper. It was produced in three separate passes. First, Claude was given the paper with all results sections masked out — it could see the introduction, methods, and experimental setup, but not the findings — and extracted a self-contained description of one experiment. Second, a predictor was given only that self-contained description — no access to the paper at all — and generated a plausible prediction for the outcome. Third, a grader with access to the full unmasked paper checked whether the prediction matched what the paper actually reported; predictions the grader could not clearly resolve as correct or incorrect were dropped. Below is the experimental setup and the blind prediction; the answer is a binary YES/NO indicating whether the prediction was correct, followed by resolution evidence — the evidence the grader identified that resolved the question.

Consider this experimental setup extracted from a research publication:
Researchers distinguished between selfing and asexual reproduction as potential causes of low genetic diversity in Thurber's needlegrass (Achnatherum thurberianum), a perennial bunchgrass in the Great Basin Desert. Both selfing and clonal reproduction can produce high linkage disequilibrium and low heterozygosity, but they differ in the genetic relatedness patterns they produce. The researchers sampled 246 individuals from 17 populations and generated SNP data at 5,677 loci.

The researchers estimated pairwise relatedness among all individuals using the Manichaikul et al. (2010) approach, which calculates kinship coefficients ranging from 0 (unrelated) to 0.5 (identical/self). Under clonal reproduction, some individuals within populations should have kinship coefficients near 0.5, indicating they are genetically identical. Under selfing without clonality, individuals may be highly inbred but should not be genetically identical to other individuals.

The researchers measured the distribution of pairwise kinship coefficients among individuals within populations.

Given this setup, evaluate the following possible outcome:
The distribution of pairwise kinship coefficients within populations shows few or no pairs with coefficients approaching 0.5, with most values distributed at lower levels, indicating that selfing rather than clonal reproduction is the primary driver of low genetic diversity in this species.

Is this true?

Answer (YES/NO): YES